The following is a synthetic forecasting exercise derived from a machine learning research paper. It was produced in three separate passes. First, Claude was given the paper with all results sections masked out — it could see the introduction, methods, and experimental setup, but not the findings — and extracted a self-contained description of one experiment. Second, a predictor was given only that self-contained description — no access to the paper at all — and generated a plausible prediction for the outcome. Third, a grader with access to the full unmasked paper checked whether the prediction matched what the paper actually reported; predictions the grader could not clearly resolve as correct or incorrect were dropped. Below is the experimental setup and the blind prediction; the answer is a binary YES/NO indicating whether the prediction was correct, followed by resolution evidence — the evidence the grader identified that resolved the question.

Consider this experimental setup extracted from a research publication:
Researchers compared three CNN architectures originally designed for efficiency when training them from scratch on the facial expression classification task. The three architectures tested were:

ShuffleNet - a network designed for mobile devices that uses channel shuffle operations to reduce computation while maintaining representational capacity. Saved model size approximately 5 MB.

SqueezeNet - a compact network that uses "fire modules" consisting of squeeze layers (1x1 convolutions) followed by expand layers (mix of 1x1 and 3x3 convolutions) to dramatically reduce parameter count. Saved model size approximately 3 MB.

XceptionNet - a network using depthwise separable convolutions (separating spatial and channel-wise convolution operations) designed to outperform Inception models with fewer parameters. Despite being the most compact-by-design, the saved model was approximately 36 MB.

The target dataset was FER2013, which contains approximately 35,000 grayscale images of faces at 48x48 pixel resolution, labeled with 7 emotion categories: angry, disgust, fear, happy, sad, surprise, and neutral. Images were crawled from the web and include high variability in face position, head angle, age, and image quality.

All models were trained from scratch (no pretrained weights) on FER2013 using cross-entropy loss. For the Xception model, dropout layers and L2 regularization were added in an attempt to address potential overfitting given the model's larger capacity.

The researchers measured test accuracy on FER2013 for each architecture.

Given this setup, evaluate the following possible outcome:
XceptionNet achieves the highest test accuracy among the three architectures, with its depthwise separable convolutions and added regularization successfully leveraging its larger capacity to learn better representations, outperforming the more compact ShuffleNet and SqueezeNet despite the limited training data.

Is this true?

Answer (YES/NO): NO